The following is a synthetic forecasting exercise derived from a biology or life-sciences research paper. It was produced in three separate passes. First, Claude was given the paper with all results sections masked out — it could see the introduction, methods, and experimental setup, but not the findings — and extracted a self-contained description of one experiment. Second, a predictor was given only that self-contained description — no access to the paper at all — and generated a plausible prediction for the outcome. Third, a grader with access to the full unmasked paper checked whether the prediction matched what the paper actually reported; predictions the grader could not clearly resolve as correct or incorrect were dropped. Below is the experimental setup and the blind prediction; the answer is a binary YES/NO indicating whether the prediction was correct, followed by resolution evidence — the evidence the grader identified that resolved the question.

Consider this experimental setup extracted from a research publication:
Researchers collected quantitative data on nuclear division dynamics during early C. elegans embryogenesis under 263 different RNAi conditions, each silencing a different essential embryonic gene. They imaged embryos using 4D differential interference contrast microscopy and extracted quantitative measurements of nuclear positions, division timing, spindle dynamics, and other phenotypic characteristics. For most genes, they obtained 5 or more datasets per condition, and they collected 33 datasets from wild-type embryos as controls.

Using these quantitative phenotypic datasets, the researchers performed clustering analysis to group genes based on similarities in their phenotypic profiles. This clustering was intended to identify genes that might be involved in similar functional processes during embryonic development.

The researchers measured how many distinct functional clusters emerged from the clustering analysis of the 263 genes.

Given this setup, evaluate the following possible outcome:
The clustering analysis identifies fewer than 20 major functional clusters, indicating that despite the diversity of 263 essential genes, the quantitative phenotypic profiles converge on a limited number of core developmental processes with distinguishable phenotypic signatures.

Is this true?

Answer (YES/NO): NO